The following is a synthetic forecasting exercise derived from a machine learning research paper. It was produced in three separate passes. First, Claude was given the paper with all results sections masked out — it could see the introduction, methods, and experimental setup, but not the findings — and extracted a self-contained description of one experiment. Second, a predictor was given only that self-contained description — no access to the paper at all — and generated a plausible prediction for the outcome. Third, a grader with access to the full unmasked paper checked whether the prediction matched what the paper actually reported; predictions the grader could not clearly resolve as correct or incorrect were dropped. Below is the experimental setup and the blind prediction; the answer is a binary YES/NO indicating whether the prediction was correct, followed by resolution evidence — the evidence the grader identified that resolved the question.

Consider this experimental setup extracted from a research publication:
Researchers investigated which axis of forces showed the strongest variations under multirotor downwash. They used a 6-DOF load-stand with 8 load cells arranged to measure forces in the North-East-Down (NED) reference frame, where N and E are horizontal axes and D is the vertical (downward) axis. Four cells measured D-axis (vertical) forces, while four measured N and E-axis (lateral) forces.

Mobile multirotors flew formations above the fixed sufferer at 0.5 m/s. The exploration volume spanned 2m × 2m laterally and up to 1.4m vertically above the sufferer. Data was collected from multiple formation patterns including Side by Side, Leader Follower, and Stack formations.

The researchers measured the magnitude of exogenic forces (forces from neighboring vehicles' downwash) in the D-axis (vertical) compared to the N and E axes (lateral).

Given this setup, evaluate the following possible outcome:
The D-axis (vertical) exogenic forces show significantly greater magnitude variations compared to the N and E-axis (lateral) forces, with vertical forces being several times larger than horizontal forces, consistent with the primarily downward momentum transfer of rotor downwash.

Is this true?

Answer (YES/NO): YES